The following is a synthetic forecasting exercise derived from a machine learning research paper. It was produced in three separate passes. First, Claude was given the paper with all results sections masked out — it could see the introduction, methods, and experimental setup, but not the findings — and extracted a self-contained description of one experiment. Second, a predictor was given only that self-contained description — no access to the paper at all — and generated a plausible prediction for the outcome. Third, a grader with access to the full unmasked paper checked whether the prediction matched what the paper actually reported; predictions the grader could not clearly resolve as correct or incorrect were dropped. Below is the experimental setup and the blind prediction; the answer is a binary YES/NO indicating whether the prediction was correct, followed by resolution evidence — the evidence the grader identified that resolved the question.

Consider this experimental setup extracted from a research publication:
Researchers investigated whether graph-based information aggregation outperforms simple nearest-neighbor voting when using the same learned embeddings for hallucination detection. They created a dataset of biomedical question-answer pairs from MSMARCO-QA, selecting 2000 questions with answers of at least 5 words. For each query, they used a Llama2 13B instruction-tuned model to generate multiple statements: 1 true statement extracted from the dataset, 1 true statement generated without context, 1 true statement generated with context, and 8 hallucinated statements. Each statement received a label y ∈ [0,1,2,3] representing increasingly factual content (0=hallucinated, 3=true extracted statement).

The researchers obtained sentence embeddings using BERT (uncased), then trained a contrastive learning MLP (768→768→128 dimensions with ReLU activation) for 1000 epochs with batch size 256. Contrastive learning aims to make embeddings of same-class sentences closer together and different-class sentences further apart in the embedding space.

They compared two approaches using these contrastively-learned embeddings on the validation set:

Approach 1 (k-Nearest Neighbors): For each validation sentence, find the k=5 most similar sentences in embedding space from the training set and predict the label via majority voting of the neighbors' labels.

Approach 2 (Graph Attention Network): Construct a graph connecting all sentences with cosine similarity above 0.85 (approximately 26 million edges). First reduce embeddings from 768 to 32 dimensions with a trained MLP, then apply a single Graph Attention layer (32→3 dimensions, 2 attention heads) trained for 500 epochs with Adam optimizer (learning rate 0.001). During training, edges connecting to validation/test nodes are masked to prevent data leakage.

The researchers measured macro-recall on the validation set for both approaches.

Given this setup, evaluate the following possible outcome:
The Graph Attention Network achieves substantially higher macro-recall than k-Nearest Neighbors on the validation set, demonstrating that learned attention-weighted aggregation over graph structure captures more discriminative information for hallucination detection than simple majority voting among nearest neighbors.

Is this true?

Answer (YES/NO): YES